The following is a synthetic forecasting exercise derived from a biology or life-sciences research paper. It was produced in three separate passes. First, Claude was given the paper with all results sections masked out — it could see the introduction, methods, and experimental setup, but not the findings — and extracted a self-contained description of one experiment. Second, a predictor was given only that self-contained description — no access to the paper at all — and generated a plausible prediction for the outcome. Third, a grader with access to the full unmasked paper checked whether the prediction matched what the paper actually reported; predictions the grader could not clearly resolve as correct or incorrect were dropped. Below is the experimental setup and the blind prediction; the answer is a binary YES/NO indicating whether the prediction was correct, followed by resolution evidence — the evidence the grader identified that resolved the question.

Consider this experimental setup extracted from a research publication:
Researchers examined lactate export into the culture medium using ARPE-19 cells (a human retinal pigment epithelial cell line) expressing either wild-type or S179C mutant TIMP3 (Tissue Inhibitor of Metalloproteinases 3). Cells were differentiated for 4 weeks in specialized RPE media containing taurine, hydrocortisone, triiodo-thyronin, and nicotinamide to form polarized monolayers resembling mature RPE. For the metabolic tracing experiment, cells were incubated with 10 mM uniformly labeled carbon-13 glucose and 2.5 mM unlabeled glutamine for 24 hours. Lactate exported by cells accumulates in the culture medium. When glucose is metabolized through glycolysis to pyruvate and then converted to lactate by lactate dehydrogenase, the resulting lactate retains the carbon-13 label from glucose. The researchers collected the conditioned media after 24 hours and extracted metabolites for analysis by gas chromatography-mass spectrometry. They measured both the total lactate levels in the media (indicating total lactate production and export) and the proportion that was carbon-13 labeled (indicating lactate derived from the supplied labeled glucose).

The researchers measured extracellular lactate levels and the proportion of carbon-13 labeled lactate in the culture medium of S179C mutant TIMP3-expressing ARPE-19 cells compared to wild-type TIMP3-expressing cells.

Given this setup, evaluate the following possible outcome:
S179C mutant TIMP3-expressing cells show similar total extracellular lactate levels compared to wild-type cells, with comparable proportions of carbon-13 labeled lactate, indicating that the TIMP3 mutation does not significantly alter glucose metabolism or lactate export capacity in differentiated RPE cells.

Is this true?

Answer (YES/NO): NO